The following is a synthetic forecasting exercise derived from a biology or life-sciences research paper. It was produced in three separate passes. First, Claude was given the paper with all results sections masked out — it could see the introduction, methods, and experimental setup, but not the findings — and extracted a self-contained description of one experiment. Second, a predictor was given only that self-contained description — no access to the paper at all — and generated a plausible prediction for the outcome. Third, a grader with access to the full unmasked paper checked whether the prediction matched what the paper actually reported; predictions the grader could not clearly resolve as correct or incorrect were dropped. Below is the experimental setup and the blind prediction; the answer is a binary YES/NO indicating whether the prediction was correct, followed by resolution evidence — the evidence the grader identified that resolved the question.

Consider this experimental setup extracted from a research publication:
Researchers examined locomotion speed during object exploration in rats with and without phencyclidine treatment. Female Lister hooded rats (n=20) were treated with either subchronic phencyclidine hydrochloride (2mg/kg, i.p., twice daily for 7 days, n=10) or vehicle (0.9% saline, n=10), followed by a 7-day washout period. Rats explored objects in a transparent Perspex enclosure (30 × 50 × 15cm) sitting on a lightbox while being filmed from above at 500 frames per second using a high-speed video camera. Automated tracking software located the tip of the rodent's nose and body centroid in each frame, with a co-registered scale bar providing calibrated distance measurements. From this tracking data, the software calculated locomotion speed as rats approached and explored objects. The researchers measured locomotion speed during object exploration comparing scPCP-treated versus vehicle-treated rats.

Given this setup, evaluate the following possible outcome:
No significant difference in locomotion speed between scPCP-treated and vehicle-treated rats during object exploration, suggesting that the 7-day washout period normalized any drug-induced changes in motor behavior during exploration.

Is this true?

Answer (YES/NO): YES